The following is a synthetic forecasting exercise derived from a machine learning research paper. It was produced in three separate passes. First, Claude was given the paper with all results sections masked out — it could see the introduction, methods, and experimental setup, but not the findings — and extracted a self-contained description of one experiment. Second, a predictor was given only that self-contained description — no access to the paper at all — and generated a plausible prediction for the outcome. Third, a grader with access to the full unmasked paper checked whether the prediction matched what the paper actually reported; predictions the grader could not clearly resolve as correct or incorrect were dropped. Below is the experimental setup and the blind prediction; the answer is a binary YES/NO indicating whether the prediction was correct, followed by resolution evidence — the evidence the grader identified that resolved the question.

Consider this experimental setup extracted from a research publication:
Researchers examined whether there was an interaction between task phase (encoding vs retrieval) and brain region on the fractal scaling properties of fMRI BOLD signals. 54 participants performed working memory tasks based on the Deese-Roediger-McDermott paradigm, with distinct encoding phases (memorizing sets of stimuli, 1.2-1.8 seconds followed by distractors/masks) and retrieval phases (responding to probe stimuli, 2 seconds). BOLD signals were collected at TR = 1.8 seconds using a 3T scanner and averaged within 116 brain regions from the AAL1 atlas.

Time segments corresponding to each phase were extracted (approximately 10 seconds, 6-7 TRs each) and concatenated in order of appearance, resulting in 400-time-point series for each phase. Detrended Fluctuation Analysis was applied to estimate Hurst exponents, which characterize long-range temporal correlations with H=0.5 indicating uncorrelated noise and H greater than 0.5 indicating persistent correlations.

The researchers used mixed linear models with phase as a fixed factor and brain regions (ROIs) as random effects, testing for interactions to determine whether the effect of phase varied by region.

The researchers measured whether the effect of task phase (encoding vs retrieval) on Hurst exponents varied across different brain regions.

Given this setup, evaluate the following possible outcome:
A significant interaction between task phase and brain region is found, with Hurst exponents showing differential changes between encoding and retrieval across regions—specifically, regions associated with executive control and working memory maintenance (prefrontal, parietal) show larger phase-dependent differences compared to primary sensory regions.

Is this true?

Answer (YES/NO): NO